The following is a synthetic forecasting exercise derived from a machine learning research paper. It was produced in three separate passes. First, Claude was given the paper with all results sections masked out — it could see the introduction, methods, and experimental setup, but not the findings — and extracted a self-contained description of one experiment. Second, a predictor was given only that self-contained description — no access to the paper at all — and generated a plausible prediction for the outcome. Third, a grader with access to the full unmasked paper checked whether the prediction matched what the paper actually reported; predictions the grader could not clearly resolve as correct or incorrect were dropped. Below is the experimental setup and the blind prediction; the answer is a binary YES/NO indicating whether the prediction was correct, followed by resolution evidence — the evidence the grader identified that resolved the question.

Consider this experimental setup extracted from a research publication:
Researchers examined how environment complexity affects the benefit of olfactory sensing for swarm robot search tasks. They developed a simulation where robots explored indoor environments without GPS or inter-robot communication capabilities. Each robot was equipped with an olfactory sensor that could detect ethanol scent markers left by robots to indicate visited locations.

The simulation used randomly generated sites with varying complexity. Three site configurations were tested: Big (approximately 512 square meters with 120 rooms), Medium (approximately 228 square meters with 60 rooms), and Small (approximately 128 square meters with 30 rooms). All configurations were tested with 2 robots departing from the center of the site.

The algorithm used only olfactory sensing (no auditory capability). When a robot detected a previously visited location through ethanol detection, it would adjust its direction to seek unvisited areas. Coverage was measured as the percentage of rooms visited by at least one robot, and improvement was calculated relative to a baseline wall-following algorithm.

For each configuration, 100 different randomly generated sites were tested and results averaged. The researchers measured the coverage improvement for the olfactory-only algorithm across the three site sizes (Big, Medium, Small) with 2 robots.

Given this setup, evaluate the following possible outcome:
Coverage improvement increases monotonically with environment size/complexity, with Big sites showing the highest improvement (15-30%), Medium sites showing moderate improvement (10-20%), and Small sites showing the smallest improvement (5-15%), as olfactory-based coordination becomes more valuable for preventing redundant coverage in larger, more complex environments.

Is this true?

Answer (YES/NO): NO